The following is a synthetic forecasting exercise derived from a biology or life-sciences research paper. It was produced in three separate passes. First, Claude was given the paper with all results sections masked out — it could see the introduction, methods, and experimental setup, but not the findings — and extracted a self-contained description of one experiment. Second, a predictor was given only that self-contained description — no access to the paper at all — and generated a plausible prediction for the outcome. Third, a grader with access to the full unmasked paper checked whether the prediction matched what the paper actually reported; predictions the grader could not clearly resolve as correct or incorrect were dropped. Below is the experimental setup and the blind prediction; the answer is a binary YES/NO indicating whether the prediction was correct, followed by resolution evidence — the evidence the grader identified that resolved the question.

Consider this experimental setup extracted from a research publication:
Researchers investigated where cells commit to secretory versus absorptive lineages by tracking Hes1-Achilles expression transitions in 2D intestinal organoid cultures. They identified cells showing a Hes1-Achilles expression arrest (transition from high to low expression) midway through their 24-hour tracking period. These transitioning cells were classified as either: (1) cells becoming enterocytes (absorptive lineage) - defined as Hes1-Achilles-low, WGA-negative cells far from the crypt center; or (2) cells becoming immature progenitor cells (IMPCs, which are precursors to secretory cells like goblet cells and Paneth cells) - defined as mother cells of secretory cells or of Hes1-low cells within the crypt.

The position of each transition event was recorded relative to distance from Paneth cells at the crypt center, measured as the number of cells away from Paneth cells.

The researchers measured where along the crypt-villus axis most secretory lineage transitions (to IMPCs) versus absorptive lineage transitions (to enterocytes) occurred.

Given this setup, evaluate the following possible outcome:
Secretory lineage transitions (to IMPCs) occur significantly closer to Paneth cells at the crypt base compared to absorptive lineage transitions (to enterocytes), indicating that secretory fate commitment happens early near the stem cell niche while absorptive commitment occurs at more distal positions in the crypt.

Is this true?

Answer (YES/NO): YES